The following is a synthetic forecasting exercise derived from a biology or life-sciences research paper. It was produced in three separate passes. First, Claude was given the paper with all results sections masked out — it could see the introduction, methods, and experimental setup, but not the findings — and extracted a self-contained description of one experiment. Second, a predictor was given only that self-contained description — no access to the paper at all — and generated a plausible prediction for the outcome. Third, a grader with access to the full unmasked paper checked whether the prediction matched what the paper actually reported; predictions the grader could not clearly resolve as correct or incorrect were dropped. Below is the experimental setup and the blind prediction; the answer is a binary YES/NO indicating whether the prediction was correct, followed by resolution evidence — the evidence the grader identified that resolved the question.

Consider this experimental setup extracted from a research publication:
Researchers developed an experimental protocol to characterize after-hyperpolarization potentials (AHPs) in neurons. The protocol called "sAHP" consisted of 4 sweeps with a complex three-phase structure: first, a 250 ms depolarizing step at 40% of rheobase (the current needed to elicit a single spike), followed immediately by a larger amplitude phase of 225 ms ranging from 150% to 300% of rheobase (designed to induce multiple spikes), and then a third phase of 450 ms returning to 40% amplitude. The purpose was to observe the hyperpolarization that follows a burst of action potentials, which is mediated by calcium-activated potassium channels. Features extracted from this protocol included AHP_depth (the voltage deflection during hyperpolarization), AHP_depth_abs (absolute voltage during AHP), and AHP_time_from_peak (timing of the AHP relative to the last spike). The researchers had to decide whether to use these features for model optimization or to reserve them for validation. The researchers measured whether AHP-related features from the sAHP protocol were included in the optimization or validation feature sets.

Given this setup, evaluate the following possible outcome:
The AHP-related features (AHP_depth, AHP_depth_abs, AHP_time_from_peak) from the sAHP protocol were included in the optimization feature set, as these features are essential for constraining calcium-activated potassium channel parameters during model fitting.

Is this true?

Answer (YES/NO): NO